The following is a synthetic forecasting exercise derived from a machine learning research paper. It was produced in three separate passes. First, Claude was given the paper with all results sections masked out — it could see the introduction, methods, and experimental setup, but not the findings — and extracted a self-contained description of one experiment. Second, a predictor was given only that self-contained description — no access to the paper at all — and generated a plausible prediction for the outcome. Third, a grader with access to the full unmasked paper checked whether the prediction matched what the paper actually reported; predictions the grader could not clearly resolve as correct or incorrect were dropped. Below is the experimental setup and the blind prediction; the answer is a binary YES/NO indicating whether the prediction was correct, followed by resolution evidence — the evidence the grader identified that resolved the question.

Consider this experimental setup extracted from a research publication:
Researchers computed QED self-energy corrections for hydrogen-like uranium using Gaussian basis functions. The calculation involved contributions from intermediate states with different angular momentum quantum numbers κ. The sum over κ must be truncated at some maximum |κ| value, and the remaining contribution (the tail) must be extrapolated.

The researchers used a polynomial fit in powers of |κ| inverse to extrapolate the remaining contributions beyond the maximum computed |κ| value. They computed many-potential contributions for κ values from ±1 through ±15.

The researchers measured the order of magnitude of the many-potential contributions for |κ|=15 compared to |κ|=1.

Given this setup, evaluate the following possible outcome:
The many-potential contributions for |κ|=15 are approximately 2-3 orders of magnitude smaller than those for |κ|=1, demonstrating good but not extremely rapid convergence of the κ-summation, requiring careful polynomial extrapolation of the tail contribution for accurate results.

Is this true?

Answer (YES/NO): NO